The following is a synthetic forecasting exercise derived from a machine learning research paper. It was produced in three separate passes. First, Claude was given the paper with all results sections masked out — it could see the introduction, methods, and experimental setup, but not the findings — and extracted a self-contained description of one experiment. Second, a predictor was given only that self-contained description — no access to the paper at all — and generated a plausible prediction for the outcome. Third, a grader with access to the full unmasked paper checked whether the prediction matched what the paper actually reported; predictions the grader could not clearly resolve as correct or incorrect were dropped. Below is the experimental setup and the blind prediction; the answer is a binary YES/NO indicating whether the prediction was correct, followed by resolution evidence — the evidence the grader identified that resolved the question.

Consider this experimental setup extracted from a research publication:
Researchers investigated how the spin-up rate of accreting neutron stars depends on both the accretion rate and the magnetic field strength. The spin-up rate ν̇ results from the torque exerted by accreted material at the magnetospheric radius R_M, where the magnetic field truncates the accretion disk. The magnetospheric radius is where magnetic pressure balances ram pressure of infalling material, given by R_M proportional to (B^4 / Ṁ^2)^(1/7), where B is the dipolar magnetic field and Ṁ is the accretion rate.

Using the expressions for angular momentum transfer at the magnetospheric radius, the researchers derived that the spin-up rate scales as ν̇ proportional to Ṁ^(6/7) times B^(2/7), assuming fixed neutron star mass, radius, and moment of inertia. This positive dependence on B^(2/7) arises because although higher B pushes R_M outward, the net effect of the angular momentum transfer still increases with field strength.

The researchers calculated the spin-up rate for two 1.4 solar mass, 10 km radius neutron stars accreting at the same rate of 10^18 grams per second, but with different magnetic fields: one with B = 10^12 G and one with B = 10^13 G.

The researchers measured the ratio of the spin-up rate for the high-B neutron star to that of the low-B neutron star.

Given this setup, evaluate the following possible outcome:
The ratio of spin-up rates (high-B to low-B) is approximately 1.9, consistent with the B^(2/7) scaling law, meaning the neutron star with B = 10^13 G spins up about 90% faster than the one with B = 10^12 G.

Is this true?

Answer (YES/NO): YES